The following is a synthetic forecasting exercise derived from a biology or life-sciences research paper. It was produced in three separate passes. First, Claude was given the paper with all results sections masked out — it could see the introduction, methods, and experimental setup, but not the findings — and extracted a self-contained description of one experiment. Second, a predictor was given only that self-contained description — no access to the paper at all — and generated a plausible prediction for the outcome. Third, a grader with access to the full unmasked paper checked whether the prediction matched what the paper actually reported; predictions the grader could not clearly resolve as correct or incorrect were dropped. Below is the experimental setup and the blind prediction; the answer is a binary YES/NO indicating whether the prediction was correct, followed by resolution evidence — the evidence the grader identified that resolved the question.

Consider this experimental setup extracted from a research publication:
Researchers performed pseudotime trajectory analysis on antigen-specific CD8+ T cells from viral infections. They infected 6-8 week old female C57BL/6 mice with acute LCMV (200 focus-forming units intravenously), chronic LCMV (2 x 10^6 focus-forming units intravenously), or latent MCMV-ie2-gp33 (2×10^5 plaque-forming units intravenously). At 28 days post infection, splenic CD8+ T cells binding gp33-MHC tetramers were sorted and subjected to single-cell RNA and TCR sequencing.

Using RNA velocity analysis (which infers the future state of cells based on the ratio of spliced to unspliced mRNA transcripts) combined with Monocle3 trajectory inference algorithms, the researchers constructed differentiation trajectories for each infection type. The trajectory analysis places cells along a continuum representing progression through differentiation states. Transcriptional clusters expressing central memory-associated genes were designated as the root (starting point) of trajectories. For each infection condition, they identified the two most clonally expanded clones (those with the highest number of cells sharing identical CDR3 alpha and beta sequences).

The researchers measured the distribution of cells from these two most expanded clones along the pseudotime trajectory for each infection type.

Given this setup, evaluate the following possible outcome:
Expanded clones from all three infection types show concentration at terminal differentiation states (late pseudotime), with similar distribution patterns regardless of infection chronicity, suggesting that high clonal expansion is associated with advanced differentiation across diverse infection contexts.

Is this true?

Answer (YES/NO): NO